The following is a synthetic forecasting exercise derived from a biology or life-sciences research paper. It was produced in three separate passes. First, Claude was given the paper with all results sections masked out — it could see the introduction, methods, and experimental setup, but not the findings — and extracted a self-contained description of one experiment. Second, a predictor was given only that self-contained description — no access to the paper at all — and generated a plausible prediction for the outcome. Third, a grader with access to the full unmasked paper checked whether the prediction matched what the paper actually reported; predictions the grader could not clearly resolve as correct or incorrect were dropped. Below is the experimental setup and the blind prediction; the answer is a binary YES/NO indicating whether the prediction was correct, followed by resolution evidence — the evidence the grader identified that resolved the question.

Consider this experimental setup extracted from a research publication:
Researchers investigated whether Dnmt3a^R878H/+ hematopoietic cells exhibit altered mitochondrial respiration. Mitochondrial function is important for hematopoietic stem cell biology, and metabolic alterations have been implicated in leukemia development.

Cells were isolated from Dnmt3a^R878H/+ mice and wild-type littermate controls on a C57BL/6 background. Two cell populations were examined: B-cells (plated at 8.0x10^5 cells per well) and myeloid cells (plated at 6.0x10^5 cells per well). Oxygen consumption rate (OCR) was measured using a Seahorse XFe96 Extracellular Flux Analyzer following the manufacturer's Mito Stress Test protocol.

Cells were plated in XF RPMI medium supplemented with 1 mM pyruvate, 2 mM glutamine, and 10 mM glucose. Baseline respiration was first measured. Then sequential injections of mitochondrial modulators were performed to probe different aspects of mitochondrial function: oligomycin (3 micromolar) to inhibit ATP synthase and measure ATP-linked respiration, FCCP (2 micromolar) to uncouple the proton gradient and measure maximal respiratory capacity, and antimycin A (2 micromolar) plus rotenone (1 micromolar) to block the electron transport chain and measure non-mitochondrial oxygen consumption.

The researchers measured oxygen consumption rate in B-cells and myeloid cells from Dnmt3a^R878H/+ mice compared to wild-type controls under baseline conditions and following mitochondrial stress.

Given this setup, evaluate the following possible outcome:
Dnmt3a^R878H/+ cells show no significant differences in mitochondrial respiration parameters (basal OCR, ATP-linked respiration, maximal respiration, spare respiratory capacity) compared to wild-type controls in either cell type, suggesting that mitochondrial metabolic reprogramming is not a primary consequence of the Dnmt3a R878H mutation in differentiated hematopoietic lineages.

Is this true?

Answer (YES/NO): YES